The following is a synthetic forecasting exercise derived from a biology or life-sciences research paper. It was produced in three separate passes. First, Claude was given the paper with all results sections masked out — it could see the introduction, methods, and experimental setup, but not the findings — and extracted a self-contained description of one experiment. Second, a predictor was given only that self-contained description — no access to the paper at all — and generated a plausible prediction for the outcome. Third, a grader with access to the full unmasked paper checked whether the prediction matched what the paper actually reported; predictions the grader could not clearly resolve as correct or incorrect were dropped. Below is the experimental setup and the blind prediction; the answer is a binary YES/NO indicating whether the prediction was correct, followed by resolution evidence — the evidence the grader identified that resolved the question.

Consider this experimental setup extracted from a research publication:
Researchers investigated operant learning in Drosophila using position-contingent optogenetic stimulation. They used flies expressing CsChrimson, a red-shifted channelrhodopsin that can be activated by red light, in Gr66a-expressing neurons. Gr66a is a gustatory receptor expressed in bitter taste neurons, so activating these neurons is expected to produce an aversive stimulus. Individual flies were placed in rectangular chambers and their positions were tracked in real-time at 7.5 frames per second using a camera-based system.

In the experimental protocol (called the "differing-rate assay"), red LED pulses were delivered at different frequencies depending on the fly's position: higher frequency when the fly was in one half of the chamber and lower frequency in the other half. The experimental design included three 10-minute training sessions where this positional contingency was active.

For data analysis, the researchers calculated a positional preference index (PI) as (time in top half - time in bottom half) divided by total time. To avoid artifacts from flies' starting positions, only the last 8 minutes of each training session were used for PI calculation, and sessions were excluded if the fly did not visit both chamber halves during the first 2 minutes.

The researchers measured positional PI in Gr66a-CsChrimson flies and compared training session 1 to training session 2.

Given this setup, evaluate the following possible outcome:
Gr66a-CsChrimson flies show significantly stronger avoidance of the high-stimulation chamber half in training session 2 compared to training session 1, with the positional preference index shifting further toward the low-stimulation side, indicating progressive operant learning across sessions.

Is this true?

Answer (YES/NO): NO